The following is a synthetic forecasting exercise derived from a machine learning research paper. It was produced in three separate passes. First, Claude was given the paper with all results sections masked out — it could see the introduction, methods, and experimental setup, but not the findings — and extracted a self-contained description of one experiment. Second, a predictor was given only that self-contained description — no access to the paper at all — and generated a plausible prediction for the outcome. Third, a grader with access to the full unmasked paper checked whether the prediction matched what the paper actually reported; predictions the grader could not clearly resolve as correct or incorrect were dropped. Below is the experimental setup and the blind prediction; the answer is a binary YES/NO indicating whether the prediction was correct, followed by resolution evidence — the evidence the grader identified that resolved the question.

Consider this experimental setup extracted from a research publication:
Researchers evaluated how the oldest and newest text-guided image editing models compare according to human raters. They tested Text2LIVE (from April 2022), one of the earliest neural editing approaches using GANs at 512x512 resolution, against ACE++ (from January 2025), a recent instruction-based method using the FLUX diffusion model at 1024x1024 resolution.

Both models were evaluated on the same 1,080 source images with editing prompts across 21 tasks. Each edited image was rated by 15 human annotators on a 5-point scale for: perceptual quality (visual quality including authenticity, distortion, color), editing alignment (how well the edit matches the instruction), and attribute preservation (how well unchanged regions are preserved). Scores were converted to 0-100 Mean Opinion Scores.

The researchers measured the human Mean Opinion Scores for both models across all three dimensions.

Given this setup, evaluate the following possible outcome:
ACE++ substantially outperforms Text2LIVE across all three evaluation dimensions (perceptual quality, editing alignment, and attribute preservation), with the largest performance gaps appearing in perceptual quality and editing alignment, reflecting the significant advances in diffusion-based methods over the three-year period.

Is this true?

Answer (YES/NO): NO